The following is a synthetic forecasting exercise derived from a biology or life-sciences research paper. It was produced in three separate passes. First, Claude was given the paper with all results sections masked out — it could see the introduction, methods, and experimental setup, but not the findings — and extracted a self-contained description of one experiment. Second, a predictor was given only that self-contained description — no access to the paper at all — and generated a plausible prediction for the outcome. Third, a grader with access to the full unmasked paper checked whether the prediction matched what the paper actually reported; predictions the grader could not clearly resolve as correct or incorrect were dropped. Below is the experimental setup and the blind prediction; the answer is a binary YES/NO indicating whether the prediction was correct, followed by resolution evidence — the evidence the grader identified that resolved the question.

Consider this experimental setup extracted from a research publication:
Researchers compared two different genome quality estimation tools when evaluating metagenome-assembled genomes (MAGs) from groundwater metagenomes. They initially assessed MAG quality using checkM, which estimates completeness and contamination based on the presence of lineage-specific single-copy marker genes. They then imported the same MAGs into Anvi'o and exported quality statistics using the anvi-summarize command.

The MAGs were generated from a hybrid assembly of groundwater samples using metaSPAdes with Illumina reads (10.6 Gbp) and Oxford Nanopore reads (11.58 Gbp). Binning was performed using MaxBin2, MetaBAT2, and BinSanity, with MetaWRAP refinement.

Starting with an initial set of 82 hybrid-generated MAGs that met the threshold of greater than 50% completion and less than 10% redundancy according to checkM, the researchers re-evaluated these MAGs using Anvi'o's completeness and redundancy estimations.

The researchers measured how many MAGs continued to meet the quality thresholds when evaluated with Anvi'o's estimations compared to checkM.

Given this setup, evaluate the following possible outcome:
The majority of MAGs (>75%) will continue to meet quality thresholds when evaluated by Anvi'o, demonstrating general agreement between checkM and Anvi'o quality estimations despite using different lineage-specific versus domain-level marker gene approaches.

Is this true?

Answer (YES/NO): YES